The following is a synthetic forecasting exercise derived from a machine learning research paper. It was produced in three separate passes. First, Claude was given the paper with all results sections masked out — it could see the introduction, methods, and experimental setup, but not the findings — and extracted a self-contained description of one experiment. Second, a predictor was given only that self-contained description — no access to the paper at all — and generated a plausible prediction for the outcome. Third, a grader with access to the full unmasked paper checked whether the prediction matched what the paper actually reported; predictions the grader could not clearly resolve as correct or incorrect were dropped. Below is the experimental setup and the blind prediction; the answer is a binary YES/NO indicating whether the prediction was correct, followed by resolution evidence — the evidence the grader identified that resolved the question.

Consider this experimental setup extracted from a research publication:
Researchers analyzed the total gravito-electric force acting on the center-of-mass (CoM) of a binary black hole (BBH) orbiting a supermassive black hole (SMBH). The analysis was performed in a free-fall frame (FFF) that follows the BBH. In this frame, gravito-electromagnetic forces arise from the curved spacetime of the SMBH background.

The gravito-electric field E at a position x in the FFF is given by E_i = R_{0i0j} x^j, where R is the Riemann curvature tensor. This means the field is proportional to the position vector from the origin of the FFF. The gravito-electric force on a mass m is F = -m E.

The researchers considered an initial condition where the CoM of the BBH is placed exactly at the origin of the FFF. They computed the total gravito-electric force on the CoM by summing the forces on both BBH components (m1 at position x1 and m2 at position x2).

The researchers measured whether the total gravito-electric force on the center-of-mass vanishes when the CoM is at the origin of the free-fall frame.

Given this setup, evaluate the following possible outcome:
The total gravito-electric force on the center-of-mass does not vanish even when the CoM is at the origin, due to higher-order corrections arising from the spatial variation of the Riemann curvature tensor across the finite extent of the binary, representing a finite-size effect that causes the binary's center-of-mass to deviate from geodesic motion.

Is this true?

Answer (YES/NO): NO